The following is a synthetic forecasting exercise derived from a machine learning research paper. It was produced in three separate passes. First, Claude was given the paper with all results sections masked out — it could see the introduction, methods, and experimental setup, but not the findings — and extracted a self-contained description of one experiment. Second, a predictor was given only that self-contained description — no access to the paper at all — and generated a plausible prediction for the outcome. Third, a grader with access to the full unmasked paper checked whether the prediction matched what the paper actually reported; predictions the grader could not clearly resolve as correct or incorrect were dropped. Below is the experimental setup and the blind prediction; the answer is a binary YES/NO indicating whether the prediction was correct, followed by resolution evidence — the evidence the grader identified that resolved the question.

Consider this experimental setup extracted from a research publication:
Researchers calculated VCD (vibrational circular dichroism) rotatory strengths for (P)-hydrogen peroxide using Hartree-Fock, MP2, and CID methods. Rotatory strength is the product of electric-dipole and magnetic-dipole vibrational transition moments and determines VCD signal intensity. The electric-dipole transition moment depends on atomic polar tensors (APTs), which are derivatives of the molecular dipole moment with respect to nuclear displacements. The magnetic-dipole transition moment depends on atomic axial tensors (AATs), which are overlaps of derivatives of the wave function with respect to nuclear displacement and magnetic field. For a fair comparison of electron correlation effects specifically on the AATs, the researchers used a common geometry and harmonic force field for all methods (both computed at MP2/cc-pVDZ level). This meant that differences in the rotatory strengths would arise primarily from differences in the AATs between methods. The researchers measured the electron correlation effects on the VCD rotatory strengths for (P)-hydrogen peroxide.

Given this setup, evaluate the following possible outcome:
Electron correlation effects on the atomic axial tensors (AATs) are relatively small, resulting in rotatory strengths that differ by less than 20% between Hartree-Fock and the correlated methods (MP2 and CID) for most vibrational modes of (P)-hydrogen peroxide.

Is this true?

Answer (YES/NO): NO